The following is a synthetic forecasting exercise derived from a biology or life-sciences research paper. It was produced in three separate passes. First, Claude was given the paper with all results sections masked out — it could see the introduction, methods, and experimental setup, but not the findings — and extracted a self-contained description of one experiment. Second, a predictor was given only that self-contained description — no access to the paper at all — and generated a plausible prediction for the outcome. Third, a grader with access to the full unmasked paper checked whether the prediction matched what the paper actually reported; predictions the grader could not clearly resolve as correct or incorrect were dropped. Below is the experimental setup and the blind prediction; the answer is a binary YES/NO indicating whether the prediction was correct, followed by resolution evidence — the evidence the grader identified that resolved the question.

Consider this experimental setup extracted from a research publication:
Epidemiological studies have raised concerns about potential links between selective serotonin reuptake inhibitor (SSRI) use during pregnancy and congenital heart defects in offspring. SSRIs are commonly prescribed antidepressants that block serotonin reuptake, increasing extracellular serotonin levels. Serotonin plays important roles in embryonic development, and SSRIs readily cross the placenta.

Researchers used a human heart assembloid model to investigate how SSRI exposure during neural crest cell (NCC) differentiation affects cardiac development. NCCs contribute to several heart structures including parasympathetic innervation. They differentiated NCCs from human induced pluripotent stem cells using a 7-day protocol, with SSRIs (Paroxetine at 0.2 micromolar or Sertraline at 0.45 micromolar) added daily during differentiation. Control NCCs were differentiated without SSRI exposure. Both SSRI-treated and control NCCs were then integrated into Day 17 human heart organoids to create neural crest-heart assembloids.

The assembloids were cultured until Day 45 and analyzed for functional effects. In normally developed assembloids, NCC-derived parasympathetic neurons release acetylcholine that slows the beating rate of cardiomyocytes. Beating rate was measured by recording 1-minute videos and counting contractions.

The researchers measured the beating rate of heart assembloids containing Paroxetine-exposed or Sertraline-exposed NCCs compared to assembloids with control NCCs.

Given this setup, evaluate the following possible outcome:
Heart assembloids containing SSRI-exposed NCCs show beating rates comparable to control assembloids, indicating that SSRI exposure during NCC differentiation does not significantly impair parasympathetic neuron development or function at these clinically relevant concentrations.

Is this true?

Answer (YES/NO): NO